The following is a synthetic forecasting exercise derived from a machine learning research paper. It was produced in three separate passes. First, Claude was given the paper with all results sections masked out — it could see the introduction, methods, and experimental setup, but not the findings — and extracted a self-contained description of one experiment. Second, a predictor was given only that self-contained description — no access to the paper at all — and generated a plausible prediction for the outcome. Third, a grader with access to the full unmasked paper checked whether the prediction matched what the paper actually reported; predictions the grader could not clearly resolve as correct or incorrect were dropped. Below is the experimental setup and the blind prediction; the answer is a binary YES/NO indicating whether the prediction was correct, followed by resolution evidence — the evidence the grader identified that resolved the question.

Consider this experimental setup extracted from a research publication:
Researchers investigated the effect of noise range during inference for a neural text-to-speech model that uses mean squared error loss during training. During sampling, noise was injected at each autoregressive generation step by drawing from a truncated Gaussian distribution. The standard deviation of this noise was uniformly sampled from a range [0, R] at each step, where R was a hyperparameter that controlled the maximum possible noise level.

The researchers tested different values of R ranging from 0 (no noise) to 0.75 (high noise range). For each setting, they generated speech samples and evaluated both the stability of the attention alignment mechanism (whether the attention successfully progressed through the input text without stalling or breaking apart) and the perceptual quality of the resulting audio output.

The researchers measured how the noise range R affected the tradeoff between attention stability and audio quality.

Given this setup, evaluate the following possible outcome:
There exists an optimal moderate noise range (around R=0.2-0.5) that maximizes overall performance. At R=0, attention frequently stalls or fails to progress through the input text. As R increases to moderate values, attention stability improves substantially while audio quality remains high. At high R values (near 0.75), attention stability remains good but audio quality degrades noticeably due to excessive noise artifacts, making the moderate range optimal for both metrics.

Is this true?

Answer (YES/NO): YES